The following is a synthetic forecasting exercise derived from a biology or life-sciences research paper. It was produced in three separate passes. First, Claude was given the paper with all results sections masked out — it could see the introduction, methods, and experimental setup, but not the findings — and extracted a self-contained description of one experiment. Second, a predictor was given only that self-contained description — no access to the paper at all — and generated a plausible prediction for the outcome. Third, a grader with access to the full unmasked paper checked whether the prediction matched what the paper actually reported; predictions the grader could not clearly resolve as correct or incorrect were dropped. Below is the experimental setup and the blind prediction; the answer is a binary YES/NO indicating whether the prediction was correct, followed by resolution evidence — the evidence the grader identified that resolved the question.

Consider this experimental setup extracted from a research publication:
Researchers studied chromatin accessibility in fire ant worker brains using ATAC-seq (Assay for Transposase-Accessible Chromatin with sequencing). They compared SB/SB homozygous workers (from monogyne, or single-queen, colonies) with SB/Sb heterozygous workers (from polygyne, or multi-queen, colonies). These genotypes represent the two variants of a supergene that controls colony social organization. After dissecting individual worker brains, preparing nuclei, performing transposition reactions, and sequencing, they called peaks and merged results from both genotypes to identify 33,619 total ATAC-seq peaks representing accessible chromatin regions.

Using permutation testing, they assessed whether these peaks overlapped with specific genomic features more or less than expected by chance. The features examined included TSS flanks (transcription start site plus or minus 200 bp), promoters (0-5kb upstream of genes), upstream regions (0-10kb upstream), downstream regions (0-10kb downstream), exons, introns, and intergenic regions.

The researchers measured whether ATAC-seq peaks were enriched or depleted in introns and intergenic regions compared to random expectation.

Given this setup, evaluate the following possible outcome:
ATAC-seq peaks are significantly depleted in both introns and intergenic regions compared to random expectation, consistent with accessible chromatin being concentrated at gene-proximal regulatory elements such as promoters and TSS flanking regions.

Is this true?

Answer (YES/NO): YES